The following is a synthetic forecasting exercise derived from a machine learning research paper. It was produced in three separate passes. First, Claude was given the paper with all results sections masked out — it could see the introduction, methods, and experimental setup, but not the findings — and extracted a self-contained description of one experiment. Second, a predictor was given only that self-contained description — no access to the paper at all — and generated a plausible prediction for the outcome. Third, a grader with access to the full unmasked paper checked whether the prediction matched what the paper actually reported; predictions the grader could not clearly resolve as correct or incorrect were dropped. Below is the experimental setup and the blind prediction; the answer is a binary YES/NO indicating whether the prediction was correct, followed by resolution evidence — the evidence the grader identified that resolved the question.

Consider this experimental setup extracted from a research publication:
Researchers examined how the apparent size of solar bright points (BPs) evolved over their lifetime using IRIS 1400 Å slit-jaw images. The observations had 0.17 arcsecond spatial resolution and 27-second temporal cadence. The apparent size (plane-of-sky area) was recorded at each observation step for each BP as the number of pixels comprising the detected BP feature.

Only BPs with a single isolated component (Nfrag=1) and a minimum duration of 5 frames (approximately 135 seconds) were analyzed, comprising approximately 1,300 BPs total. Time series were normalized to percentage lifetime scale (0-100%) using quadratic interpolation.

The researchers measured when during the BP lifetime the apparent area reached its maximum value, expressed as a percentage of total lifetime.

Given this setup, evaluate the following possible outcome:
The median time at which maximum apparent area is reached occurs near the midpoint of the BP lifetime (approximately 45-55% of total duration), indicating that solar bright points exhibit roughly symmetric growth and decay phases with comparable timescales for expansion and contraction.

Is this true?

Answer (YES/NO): NO